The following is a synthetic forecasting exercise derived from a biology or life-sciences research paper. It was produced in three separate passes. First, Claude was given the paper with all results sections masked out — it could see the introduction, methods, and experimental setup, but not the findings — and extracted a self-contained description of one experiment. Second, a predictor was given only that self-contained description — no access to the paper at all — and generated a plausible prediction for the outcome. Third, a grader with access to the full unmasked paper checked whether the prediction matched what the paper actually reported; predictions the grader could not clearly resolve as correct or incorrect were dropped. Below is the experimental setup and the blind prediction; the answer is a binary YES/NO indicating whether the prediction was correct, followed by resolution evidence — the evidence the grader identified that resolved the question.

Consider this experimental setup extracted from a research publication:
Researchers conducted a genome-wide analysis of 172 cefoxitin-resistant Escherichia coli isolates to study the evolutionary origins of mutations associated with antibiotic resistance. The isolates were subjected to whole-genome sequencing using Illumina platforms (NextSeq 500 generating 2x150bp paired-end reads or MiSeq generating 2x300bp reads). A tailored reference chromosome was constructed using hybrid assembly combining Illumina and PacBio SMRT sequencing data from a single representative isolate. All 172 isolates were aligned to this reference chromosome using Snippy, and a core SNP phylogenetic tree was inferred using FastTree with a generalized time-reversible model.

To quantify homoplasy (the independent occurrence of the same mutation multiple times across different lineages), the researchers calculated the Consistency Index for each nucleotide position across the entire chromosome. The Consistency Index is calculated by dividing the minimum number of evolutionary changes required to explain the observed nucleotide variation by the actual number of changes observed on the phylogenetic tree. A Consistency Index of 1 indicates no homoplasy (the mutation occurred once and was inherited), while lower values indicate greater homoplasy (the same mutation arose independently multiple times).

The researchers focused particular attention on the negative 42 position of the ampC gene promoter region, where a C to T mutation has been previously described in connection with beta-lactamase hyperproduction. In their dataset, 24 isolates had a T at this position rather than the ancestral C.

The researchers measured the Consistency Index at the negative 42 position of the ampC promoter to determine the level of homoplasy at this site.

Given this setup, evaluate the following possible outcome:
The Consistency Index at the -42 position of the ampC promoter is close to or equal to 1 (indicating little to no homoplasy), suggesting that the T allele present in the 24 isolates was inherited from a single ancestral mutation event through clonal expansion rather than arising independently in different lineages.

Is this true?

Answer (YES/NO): NO